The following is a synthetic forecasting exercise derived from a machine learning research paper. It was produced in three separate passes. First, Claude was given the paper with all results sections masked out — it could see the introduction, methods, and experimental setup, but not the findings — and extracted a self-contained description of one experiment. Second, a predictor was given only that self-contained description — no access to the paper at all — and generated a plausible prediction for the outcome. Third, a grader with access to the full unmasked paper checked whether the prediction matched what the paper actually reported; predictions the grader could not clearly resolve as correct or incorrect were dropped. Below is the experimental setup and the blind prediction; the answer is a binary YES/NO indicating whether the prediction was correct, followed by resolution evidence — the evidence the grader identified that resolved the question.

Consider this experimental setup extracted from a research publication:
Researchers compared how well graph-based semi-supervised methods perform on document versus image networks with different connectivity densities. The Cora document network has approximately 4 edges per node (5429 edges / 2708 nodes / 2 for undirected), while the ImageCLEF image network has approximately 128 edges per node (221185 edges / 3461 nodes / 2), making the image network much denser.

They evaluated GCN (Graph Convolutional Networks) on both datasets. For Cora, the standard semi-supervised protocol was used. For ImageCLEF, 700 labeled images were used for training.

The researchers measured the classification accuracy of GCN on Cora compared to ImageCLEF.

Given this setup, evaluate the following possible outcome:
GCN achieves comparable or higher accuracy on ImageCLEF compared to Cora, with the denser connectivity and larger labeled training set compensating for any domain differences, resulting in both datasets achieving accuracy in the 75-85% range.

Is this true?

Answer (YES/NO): NO